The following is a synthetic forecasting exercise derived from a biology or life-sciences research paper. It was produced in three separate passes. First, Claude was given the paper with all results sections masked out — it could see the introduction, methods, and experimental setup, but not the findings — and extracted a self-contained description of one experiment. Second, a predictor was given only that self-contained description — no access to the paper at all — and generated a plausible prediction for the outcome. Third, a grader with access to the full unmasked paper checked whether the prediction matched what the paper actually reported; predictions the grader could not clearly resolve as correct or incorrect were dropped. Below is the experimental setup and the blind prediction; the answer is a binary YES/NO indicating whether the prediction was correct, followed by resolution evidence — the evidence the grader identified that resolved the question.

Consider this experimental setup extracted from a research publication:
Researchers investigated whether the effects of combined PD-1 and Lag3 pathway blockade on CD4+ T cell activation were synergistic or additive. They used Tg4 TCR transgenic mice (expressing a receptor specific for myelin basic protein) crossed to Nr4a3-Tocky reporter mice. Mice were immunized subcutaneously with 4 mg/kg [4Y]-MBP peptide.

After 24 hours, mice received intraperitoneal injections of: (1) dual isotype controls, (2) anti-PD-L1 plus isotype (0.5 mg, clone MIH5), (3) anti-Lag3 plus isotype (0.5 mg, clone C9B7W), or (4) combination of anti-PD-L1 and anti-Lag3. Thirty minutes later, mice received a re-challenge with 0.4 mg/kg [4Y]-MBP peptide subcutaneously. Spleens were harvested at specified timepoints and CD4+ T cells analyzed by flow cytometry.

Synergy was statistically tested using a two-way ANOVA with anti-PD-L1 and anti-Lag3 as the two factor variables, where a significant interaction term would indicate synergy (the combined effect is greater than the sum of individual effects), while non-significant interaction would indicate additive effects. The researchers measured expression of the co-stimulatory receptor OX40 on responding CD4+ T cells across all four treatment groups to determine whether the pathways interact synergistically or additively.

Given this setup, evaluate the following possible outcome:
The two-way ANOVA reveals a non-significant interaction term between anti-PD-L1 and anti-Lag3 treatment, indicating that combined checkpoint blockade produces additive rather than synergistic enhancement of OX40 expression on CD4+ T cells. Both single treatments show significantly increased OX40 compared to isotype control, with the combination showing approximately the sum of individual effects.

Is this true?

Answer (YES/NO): NO